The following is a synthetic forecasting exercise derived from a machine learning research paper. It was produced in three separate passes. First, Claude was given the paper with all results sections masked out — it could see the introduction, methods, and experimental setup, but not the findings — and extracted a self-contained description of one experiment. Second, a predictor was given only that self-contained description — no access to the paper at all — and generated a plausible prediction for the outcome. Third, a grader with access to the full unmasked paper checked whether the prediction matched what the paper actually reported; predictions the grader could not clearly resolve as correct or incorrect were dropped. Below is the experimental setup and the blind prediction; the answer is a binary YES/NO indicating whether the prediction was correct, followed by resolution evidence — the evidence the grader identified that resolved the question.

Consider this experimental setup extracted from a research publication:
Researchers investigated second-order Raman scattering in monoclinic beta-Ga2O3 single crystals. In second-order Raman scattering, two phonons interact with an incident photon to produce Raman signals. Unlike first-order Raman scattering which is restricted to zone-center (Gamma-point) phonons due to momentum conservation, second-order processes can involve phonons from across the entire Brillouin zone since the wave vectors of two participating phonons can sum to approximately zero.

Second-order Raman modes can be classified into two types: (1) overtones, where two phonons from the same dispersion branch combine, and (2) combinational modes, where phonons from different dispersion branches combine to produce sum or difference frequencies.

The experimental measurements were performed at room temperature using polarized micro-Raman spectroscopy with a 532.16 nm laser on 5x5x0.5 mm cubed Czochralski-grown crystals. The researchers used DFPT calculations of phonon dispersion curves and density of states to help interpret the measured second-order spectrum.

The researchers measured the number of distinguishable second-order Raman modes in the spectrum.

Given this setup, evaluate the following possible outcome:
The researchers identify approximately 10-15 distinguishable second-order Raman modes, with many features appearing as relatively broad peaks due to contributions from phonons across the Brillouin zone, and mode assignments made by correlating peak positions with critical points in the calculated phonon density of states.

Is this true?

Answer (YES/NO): NO